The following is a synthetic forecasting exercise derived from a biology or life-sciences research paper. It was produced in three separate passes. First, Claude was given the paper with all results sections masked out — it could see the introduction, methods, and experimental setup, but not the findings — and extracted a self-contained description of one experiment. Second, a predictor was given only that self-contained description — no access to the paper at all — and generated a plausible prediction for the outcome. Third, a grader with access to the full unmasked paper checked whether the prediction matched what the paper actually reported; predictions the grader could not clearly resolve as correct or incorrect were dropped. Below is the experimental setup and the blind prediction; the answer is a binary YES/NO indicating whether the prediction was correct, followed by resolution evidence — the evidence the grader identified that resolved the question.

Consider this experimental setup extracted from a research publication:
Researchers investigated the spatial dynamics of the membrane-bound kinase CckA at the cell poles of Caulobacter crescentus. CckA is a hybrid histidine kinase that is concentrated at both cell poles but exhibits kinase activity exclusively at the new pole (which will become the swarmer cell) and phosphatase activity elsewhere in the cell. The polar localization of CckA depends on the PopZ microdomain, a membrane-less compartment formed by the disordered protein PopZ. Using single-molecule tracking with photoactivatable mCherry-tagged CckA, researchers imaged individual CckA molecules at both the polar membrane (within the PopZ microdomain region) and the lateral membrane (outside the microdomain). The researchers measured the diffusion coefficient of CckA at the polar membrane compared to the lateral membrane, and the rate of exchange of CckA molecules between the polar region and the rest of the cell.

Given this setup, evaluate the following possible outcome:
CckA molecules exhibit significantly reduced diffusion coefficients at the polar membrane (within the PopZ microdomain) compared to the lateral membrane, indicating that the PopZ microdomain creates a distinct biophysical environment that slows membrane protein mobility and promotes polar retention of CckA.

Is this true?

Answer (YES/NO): YES